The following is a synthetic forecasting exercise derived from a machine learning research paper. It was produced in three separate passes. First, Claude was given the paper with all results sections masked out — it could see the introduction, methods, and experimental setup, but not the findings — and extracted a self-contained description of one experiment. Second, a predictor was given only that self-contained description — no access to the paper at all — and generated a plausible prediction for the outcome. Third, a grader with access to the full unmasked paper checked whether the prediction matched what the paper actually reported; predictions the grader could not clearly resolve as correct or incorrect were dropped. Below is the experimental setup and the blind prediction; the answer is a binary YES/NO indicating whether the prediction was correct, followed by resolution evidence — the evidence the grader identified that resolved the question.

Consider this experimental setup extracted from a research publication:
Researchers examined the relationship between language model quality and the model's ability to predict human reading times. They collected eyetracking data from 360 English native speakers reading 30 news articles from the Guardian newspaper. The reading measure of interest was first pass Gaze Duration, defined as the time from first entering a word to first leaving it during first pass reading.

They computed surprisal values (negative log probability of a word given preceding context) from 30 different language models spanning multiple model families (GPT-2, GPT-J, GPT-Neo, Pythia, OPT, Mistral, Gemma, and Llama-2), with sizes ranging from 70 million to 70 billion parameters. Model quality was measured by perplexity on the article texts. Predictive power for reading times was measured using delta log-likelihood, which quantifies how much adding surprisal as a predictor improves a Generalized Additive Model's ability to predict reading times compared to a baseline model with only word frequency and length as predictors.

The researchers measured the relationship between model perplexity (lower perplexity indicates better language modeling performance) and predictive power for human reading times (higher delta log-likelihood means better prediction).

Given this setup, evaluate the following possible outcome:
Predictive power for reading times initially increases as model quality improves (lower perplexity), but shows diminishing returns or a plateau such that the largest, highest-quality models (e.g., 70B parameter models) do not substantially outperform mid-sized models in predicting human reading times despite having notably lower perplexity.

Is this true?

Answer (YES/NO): NO